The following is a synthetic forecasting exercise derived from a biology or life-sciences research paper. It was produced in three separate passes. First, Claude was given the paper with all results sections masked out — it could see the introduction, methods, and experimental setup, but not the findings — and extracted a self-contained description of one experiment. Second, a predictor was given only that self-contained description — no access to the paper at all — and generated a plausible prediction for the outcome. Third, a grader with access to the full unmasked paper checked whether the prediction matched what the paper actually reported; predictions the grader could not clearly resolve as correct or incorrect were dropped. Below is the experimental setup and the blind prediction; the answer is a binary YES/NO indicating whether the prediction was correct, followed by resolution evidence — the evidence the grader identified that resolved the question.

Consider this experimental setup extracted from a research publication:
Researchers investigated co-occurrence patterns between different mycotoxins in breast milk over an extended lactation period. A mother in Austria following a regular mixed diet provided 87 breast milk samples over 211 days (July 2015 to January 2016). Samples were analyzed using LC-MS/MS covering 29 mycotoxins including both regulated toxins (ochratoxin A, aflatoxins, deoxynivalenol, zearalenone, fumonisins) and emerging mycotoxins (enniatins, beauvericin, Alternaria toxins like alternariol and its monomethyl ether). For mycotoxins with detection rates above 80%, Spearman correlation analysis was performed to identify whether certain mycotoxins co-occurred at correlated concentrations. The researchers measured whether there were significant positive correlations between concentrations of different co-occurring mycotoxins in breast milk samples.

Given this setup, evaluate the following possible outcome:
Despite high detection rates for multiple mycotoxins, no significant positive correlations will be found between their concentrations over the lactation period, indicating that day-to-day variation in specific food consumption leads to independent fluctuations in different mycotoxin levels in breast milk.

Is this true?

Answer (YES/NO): NO